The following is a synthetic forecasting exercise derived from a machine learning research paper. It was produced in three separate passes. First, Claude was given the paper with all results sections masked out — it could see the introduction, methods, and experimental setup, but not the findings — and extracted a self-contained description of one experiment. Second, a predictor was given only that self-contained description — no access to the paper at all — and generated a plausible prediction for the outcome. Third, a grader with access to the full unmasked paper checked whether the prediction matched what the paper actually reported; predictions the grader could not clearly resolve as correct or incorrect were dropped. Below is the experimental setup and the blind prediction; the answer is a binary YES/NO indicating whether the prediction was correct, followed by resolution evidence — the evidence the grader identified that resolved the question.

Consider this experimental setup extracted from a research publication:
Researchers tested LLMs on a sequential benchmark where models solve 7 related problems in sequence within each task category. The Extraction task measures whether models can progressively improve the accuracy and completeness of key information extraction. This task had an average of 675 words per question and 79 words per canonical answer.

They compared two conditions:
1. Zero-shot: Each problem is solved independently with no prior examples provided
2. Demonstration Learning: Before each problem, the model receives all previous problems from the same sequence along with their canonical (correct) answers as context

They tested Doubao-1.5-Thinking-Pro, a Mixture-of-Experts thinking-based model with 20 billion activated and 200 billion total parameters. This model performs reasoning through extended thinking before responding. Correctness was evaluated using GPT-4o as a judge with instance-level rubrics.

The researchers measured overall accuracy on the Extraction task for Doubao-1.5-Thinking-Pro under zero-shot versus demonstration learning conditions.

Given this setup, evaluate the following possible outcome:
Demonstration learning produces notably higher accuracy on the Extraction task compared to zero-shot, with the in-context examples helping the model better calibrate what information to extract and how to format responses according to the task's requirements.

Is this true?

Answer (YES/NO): NO